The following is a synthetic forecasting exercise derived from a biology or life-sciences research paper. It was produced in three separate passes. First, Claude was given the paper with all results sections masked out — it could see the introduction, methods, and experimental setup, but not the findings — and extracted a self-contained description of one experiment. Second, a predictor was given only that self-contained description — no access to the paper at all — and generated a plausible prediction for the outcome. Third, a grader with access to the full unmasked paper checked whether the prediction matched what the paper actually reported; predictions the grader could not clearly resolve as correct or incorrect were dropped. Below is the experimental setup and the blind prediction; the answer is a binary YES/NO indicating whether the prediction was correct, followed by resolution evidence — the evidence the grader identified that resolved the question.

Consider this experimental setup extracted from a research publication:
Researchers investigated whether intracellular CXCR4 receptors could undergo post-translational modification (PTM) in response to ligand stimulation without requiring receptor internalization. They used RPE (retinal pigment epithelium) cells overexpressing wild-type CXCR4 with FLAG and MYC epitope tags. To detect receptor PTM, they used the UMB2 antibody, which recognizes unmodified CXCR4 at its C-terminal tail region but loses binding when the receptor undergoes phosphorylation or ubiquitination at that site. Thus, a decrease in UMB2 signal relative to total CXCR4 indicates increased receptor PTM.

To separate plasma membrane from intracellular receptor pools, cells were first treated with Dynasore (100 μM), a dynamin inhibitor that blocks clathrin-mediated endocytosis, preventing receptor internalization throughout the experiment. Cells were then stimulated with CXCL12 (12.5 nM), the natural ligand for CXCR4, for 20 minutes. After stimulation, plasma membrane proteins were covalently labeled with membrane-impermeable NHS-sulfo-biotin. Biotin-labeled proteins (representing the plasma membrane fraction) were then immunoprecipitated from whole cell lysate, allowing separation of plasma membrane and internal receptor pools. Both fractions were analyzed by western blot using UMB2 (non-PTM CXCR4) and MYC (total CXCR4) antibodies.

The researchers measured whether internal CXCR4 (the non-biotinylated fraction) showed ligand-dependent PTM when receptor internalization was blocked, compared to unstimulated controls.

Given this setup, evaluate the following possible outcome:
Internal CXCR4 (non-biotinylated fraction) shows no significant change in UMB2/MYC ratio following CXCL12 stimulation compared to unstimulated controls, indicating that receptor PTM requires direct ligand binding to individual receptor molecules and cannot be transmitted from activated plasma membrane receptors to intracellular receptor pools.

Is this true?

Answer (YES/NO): NO